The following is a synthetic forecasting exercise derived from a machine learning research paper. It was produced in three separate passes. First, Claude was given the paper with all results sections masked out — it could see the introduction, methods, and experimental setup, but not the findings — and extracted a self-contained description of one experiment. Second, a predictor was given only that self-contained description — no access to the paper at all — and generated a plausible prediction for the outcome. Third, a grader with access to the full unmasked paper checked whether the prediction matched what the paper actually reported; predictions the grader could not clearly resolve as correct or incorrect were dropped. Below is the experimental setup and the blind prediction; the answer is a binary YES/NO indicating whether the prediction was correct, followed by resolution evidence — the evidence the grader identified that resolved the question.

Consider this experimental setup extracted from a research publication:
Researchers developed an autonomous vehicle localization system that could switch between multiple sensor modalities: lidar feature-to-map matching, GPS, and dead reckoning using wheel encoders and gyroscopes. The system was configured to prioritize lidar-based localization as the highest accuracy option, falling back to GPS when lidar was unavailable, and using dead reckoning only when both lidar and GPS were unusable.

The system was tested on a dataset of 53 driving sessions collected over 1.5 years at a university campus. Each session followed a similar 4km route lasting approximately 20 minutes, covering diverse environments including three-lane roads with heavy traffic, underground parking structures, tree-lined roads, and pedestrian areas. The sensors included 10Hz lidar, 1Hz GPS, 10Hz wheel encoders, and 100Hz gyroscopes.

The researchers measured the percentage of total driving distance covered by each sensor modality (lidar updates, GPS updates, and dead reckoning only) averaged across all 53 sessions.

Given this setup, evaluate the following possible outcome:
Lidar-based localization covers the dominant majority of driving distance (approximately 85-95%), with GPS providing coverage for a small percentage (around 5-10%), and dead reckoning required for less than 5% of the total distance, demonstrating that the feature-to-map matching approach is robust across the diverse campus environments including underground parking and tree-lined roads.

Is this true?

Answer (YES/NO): NO